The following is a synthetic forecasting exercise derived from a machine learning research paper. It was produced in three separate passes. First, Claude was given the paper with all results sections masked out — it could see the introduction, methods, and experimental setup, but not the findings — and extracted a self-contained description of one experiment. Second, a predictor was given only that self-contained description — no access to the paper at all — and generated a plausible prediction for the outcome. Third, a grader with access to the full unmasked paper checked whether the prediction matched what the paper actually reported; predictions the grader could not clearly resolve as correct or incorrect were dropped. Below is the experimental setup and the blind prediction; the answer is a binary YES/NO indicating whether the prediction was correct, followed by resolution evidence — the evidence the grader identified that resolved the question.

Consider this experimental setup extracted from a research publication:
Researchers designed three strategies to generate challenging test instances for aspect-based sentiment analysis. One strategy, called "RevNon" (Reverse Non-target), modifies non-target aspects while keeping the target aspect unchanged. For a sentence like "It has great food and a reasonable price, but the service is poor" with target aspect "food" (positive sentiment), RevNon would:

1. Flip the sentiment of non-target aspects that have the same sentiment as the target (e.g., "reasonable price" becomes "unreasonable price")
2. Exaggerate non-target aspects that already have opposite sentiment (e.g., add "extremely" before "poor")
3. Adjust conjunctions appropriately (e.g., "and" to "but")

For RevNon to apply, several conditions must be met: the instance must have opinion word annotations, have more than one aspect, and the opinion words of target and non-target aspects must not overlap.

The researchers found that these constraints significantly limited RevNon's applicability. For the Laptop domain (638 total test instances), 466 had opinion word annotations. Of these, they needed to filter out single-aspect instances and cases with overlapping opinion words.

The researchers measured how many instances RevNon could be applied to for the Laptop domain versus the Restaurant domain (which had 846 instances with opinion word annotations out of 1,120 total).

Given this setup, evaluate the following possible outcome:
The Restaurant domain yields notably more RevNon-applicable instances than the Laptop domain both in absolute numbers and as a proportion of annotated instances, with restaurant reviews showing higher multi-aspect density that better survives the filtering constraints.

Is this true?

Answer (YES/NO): YES